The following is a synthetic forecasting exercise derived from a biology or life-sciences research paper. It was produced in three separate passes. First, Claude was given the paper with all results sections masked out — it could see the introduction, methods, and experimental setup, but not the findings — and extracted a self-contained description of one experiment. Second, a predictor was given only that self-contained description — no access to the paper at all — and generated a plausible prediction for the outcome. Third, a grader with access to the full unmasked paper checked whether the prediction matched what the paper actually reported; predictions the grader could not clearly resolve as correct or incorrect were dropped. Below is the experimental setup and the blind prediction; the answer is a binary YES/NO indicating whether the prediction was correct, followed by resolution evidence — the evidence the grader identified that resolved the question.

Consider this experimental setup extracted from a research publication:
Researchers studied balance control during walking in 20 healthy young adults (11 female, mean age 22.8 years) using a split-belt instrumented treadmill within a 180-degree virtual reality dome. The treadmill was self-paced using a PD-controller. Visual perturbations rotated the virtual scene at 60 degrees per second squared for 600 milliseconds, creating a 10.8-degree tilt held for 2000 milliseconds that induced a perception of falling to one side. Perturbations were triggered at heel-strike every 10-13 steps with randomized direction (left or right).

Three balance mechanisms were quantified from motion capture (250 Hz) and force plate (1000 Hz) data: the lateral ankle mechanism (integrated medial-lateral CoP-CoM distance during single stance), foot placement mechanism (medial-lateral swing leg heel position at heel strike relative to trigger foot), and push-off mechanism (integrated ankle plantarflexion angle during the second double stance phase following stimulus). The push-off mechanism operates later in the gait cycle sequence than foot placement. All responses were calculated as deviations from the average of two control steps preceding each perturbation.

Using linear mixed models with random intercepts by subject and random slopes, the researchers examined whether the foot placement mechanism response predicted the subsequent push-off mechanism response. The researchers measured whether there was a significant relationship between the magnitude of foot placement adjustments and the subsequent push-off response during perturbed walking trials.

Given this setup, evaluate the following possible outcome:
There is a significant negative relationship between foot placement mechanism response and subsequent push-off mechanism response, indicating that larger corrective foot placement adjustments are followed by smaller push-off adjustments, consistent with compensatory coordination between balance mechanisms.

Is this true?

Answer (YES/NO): NO